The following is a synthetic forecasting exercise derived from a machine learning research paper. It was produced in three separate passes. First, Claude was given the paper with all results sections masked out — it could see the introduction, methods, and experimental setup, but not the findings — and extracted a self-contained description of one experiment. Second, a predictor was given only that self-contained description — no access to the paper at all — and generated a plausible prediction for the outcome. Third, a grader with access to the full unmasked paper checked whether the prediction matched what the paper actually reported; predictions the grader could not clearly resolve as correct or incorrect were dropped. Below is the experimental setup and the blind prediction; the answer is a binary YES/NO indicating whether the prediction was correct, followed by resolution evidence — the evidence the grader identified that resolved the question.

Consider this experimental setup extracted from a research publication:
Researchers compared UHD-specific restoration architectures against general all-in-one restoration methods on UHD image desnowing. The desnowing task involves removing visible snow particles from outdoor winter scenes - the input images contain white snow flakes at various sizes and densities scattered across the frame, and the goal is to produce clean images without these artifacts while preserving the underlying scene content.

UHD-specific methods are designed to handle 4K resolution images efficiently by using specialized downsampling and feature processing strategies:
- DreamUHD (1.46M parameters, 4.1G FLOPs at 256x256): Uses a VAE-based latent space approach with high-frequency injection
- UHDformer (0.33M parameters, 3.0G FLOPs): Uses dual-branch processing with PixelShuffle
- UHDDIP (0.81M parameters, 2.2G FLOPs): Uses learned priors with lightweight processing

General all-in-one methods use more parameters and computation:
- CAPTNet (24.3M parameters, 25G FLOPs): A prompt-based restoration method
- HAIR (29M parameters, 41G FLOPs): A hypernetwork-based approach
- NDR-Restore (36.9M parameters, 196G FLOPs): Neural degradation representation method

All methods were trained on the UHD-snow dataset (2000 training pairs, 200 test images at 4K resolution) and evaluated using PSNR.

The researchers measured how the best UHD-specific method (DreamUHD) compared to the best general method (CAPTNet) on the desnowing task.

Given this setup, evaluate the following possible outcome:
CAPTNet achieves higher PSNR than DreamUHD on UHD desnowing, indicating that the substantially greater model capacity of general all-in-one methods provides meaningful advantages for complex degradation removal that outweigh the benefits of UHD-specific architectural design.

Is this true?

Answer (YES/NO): YES